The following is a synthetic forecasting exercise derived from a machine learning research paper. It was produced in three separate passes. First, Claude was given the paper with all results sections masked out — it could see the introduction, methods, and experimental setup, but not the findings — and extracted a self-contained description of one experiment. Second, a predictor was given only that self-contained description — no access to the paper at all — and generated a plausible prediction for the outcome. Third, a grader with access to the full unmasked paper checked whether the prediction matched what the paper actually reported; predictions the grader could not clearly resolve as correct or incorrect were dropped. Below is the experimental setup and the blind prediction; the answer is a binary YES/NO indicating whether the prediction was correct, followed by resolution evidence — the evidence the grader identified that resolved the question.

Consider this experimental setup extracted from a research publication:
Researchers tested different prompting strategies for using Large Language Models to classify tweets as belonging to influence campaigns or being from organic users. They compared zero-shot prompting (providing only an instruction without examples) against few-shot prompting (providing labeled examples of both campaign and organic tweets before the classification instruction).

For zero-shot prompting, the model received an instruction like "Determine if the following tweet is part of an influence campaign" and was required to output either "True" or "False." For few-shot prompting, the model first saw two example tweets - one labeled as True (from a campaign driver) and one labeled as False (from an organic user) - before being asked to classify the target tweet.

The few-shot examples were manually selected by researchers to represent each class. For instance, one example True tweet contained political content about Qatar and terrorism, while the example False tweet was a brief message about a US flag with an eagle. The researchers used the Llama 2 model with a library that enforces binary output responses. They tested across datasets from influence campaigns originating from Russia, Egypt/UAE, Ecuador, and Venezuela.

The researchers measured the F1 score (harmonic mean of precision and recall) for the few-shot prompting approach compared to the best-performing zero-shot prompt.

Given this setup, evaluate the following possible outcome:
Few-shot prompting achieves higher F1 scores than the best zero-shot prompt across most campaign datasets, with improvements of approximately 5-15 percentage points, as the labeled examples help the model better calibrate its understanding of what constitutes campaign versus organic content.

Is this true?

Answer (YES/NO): NO